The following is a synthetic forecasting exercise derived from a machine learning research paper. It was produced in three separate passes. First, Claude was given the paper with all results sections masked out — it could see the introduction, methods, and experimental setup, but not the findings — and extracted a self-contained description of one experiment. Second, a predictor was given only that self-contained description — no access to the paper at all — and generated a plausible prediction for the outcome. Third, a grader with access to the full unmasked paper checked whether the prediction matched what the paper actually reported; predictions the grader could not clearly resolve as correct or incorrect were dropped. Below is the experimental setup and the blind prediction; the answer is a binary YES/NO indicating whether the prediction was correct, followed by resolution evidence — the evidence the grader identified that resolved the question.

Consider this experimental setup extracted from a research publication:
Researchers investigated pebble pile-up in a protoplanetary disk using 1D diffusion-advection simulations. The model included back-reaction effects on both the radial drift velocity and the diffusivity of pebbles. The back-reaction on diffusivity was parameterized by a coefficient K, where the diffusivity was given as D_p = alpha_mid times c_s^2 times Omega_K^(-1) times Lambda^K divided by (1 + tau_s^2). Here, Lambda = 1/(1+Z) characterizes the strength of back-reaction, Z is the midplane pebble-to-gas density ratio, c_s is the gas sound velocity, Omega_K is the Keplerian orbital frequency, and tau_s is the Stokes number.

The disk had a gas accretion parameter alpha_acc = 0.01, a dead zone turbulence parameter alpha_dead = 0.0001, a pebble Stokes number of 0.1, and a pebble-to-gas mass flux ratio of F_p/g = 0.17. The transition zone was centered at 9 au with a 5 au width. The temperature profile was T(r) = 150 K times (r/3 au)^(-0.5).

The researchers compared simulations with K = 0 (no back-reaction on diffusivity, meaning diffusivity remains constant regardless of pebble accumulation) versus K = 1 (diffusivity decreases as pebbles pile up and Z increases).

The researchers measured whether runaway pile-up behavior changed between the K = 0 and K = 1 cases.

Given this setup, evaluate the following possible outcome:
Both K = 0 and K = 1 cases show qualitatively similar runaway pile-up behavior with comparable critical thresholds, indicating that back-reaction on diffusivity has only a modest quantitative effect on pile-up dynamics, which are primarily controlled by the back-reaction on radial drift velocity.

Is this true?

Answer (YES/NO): YES